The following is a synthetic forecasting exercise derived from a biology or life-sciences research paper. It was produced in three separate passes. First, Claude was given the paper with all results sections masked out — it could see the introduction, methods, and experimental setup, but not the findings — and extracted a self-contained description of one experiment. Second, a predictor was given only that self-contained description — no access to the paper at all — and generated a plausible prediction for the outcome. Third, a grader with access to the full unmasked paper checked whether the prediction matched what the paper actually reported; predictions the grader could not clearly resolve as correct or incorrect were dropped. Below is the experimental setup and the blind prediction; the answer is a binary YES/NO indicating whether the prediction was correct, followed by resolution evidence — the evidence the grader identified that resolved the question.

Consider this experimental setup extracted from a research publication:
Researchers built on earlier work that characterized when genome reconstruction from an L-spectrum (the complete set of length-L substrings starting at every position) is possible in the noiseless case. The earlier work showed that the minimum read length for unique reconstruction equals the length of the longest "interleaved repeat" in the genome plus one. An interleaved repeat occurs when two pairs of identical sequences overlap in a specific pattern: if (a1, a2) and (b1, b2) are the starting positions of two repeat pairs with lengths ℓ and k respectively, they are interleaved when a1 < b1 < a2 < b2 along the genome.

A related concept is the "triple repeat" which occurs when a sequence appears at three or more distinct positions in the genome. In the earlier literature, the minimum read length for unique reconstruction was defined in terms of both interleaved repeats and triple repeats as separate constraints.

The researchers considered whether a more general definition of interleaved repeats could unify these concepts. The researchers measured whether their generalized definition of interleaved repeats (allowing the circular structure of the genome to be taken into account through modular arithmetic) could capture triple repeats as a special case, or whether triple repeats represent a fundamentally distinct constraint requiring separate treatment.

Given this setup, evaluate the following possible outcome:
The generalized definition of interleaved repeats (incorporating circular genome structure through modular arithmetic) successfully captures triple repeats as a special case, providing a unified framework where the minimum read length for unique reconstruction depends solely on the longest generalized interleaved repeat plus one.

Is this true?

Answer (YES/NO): YES